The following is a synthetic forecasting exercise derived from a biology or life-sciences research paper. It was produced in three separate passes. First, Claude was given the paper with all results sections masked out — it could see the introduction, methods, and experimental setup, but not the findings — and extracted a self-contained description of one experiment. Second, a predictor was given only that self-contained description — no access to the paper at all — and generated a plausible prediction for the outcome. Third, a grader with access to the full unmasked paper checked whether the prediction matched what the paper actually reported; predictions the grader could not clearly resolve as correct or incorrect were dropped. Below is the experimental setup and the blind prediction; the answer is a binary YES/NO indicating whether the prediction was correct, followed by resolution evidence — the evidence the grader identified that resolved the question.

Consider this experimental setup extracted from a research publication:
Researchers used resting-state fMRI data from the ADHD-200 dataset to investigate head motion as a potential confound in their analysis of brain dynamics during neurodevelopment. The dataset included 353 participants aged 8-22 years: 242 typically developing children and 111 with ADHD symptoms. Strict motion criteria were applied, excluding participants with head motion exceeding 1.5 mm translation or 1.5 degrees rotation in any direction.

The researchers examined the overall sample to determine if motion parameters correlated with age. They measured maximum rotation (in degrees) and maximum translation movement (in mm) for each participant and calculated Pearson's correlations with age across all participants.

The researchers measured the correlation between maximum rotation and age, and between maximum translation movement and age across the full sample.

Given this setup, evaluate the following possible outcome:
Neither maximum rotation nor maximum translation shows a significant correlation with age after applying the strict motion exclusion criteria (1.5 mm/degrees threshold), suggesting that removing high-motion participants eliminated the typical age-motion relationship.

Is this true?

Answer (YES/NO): NO